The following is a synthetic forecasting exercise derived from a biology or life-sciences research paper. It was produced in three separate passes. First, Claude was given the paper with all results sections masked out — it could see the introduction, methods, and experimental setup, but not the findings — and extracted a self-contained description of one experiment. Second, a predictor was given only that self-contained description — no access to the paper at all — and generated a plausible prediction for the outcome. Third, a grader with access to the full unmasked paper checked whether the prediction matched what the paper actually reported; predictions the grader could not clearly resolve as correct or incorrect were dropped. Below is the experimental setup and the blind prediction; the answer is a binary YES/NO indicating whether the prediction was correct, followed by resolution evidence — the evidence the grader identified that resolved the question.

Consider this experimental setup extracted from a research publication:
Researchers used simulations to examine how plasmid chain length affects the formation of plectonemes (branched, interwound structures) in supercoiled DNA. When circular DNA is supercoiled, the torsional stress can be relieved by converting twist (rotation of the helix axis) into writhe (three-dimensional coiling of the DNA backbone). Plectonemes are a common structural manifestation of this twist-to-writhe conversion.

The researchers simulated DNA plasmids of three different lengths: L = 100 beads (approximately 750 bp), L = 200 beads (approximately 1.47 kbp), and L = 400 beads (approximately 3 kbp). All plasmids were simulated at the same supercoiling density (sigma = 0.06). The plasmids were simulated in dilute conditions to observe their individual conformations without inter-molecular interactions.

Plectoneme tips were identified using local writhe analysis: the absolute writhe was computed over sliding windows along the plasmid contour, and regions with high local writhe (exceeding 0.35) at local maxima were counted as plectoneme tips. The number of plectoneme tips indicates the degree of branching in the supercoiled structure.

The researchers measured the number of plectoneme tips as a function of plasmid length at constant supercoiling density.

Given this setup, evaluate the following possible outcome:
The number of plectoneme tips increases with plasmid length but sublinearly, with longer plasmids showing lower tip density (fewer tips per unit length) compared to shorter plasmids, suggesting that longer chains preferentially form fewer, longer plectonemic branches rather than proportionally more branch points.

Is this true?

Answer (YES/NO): NO